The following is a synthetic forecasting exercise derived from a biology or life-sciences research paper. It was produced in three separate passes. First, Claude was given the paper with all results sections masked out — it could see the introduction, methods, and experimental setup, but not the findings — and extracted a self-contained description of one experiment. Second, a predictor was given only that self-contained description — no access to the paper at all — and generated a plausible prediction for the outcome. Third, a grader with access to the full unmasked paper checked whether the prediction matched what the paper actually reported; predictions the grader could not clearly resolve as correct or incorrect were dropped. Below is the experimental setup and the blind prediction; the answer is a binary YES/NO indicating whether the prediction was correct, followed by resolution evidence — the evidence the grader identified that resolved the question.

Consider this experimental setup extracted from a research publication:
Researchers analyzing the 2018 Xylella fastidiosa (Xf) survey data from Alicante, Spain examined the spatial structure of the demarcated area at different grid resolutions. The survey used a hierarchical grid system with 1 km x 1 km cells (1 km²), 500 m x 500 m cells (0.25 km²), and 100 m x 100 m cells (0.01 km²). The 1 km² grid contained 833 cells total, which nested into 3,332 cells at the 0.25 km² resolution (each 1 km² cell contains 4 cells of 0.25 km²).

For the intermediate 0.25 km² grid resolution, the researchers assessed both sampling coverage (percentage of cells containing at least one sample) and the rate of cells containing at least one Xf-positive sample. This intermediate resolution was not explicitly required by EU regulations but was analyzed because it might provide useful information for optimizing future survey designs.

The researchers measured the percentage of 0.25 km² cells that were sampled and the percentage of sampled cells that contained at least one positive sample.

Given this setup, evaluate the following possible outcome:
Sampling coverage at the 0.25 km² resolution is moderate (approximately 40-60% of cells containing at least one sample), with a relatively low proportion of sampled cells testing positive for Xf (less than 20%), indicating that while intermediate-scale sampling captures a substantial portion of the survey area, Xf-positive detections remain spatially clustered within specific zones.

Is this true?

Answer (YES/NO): YES